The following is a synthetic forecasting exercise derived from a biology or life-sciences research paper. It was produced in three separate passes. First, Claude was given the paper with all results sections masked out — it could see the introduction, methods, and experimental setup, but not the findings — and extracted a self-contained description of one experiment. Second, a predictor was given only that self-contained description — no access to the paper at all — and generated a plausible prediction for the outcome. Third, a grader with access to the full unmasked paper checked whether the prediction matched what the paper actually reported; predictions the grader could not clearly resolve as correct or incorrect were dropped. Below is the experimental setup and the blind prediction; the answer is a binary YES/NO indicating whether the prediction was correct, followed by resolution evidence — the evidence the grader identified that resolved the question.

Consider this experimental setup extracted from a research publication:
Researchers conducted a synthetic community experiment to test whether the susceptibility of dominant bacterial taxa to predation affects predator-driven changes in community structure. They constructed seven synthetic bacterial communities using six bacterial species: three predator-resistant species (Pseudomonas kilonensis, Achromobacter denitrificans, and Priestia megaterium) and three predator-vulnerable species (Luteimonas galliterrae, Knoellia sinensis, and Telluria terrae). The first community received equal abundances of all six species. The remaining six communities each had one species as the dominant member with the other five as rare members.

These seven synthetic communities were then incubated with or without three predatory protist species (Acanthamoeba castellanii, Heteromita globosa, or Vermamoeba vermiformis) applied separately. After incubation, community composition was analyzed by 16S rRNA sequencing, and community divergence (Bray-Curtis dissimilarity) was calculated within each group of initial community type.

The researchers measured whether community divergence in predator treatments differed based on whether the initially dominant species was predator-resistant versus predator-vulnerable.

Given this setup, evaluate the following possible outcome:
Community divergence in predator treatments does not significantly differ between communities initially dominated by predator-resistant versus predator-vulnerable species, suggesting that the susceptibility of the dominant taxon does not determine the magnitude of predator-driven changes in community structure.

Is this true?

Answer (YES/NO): NO